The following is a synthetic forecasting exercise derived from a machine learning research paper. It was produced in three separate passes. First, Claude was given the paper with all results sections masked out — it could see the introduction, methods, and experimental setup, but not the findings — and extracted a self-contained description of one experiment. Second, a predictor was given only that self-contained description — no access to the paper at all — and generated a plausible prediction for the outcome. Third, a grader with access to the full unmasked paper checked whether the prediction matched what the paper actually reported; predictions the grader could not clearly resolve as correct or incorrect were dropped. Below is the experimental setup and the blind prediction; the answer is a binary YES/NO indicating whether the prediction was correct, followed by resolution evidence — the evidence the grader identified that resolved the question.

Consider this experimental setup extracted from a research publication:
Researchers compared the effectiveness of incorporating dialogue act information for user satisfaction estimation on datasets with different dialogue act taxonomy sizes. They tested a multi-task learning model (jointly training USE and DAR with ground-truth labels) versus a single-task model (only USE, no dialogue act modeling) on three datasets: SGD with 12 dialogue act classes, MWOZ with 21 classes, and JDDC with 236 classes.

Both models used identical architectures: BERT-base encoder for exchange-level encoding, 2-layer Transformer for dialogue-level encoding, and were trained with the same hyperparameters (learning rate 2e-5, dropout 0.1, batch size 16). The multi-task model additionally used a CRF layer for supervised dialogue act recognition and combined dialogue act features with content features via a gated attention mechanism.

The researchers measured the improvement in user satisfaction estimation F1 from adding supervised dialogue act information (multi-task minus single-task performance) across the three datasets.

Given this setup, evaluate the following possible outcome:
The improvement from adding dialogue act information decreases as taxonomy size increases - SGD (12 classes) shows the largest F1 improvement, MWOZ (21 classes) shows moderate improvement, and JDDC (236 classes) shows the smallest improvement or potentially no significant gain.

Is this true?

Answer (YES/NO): YES